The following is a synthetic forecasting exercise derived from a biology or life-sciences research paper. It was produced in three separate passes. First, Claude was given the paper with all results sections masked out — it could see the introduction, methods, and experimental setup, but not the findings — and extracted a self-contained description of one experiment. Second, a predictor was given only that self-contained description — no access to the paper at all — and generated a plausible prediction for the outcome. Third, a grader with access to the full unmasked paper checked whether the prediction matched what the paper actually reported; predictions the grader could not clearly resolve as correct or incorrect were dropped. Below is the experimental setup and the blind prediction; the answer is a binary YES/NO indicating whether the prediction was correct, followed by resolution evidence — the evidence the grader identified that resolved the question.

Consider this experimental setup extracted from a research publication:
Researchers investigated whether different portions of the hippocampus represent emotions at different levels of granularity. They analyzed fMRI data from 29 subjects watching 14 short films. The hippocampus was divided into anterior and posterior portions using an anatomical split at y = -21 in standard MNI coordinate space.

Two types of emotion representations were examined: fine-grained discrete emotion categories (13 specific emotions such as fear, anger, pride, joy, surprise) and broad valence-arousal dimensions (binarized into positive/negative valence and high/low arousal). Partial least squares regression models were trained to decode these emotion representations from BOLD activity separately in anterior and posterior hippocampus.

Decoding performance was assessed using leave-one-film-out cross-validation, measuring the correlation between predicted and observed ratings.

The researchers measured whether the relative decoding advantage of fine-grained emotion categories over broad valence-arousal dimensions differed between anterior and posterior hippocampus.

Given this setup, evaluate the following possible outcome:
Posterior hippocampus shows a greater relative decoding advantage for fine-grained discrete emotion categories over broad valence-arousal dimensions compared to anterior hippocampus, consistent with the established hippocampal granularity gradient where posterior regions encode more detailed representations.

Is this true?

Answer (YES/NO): YES